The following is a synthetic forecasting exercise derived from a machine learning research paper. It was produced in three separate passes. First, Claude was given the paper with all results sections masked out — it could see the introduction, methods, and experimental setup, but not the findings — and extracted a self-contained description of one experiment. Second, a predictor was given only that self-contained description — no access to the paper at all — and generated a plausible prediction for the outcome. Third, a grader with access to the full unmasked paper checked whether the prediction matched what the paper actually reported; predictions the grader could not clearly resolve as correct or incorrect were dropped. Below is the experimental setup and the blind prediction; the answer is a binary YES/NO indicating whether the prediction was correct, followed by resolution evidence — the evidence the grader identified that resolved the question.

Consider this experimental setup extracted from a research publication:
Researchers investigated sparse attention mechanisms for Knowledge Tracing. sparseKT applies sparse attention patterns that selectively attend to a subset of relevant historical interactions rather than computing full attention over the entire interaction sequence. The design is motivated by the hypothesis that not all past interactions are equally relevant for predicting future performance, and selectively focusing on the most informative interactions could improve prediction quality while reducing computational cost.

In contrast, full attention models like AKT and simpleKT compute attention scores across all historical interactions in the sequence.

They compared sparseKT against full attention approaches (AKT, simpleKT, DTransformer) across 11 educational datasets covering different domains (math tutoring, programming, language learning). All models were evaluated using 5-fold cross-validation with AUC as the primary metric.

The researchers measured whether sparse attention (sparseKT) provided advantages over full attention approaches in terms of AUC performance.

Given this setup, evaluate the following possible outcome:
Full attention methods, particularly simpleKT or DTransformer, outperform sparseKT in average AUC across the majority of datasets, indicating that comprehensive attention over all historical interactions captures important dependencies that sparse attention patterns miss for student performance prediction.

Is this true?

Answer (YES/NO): NO